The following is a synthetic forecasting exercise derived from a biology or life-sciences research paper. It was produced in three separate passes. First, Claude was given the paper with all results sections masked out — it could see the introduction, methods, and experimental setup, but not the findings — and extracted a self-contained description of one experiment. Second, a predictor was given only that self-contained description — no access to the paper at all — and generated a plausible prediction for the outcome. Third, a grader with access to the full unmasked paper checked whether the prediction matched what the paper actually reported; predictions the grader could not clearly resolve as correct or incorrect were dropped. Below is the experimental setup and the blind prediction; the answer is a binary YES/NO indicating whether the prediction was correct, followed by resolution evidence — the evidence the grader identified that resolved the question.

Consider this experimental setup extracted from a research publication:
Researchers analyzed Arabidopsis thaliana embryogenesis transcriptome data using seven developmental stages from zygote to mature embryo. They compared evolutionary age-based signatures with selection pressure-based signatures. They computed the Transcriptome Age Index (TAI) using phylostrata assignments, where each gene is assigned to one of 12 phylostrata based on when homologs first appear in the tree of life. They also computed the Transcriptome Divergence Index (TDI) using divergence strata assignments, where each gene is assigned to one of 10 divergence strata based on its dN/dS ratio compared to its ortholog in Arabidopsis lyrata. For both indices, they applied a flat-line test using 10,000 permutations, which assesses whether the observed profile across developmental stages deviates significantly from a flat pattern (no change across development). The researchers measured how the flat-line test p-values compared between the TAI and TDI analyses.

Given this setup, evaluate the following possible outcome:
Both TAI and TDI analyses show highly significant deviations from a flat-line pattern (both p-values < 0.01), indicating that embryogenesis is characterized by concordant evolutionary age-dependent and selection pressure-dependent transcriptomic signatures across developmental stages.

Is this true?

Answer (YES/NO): YES